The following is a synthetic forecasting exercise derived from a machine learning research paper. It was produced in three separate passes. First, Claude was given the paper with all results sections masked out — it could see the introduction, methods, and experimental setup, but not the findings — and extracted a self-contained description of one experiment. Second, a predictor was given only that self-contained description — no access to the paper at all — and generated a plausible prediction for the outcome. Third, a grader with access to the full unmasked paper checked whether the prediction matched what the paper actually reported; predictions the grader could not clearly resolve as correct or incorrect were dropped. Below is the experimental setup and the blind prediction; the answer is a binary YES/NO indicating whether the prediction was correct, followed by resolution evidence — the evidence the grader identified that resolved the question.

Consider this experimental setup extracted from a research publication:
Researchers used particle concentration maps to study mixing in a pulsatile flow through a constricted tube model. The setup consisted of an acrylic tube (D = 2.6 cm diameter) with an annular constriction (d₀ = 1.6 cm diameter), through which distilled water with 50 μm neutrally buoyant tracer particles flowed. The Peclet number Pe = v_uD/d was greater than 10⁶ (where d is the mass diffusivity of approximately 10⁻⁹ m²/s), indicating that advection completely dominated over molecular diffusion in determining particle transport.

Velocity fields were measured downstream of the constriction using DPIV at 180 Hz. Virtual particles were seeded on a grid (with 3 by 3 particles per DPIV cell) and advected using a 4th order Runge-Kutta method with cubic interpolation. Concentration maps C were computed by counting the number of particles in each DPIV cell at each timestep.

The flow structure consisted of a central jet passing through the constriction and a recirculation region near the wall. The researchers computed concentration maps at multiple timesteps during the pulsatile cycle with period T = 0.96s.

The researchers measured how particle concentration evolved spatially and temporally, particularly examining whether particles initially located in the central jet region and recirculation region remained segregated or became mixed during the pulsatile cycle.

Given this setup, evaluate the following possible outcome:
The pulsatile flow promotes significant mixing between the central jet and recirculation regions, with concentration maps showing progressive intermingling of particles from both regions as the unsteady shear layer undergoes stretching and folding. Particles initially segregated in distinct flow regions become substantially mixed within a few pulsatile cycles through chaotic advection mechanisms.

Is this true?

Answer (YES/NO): NO